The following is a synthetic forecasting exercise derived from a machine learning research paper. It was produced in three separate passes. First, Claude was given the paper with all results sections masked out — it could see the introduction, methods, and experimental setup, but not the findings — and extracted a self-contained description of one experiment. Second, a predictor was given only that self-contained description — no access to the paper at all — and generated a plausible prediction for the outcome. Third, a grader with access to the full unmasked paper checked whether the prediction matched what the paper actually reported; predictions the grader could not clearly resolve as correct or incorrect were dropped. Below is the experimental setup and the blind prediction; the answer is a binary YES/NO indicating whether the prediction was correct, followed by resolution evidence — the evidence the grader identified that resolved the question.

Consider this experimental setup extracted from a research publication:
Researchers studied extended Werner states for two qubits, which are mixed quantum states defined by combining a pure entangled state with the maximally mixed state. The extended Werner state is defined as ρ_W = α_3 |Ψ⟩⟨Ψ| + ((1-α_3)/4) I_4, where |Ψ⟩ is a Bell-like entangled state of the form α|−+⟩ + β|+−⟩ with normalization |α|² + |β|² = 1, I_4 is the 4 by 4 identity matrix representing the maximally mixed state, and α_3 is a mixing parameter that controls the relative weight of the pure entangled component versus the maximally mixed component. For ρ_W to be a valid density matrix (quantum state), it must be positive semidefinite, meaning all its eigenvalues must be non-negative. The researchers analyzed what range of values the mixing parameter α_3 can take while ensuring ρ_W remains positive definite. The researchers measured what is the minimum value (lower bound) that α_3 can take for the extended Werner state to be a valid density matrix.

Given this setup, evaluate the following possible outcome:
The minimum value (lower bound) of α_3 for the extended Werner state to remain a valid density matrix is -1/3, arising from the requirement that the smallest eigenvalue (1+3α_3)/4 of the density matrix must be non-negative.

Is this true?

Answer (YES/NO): YES